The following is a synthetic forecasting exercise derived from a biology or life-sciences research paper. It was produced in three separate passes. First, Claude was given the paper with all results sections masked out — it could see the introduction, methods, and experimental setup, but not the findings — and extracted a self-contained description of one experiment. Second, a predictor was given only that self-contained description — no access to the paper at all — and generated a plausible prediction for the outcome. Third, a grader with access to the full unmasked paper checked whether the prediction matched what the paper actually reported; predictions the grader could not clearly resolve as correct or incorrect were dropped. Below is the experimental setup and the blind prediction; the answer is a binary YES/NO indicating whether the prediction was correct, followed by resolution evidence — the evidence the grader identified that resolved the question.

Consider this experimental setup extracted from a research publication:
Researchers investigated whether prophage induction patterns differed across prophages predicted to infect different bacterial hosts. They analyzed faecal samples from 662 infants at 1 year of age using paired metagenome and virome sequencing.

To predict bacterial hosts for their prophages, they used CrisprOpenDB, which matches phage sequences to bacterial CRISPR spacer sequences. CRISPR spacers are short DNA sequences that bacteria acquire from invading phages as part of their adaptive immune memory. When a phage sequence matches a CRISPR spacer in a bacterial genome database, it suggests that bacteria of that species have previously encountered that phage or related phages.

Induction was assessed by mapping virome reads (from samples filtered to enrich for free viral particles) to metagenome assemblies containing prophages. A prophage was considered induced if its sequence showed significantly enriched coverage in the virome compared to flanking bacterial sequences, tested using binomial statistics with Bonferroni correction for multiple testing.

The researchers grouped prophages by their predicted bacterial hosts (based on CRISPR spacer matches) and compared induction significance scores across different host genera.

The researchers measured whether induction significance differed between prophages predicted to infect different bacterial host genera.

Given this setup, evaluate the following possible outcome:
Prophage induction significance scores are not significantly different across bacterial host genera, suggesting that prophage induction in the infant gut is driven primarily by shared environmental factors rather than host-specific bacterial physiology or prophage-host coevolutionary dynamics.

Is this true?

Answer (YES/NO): NO